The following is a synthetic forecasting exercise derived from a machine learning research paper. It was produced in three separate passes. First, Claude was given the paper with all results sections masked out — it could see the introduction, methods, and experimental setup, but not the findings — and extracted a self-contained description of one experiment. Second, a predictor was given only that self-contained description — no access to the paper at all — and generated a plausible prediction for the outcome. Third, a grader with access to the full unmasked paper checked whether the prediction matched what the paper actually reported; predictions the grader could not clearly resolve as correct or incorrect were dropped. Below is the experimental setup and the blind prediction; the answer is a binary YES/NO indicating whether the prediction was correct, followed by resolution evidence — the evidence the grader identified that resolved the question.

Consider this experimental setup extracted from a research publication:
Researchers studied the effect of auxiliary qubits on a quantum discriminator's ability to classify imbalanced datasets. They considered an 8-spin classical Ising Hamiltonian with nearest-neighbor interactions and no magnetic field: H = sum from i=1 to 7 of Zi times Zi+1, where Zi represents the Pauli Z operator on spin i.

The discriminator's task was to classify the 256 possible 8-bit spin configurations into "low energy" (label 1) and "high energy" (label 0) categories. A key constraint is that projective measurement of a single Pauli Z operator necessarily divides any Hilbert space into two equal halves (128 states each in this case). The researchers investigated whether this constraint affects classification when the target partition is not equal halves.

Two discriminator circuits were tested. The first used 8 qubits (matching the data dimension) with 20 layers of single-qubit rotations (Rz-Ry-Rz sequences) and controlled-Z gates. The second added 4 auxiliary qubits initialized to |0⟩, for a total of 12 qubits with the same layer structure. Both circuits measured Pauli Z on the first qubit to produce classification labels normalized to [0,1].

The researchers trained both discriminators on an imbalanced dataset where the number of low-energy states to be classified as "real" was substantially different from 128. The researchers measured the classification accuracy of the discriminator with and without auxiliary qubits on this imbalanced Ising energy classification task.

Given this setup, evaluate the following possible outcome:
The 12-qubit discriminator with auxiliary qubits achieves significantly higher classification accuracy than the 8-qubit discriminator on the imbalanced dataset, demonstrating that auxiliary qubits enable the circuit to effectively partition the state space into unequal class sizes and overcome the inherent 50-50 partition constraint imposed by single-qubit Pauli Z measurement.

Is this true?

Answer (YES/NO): YES